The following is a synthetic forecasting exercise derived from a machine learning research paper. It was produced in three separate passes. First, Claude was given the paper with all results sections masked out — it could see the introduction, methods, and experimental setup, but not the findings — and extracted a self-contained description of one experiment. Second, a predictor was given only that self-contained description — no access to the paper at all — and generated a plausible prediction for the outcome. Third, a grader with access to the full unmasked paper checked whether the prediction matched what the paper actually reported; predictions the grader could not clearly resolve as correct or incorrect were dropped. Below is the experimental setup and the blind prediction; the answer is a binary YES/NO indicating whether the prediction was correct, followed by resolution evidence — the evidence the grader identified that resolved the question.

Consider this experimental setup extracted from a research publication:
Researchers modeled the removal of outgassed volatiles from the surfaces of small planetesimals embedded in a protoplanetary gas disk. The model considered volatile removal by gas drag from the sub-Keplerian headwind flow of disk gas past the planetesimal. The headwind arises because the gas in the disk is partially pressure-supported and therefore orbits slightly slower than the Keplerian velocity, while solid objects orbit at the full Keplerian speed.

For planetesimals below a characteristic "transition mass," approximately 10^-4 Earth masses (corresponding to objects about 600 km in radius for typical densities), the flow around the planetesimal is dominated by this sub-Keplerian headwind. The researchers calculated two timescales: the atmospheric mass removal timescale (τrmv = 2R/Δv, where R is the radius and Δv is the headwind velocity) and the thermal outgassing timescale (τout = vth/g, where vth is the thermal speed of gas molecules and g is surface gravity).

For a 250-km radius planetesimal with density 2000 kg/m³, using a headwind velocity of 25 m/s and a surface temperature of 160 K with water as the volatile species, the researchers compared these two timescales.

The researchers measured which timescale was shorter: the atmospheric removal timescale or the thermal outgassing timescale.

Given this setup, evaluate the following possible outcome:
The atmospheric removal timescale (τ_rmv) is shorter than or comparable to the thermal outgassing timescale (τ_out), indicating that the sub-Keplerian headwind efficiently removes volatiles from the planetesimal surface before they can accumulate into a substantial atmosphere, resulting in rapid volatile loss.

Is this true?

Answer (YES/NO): NO